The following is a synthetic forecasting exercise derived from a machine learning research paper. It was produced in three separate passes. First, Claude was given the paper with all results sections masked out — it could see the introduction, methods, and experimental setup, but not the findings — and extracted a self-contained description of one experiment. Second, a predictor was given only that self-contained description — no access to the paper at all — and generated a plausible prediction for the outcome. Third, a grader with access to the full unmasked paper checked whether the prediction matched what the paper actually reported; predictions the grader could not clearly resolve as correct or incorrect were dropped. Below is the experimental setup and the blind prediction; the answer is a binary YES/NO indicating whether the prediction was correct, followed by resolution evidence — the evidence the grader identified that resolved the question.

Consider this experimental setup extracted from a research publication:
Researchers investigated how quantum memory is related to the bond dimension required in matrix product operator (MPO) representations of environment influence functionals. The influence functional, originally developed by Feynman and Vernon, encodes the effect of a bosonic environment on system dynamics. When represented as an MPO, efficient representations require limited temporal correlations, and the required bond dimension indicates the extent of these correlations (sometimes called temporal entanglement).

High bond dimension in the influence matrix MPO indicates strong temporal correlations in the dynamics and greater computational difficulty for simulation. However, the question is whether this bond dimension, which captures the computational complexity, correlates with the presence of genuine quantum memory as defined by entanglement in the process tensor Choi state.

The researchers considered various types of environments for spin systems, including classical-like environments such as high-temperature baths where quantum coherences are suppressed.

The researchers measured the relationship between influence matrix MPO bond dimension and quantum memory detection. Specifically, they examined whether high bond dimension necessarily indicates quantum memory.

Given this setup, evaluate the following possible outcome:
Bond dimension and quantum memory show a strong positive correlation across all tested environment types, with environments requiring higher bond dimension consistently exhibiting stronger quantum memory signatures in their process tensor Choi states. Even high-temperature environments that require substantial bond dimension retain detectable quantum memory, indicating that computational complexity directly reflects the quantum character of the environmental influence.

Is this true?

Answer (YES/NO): NO